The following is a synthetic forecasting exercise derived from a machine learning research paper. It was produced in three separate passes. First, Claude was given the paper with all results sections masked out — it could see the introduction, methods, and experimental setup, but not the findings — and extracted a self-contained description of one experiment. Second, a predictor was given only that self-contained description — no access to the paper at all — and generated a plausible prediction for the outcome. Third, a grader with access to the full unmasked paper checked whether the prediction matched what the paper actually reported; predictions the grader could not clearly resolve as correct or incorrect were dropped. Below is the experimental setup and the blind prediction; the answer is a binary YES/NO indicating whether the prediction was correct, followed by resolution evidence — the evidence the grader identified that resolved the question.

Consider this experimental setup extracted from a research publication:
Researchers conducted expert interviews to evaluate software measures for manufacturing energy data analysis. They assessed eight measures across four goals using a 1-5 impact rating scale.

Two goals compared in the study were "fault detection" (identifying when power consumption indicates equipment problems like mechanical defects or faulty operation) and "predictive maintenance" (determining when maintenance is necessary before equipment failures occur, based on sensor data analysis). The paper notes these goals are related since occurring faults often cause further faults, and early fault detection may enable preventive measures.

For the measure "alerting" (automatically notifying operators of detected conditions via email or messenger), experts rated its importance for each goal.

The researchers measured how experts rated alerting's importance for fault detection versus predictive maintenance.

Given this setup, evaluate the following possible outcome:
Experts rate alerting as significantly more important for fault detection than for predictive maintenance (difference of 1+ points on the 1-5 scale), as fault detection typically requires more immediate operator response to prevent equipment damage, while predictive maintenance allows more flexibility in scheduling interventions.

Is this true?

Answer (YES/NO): NO